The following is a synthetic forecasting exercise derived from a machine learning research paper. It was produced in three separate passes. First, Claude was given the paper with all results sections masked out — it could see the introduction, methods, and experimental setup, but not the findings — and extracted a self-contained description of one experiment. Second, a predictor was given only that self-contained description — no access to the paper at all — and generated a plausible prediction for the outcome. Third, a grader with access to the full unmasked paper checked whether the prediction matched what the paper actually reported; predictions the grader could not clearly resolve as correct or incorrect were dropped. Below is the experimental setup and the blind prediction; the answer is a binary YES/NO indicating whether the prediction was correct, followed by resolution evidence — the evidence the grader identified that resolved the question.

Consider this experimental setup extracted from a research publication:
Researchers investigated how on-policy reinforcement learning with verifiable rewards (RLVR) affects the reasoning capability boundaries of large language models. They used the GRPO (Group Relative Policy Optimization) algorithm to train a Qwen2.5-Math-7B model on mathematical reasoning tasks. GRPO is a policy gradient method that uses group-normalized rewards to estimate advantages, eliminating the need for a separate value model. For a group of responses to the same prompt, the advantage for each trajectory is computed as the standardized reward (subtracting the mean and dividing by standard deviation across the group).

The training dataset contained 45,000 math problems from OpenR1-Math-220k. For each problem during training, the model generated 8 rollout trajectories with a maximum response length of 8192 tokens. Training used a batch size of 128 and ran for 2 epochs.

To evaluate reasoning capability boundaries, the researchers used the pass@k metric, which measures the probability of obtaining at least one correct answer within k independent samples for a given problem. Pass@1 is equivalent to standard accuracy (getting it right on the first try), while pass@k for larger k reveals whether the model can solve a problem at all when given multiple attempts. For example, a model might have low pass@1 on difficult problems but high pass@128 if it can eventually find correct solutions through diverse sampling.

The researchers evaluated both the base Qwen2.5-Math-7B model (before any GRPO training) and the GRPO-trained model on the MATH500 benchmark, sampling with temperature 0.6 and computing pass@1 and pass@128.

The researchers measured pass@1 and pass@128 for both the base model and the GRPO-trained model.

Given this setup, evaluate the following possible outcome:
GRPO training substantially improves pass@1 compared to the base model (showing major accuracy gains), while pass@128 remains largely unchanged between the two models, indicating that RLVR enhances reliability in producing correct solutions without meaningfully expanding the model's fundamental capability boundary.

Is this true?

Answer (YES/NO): NO